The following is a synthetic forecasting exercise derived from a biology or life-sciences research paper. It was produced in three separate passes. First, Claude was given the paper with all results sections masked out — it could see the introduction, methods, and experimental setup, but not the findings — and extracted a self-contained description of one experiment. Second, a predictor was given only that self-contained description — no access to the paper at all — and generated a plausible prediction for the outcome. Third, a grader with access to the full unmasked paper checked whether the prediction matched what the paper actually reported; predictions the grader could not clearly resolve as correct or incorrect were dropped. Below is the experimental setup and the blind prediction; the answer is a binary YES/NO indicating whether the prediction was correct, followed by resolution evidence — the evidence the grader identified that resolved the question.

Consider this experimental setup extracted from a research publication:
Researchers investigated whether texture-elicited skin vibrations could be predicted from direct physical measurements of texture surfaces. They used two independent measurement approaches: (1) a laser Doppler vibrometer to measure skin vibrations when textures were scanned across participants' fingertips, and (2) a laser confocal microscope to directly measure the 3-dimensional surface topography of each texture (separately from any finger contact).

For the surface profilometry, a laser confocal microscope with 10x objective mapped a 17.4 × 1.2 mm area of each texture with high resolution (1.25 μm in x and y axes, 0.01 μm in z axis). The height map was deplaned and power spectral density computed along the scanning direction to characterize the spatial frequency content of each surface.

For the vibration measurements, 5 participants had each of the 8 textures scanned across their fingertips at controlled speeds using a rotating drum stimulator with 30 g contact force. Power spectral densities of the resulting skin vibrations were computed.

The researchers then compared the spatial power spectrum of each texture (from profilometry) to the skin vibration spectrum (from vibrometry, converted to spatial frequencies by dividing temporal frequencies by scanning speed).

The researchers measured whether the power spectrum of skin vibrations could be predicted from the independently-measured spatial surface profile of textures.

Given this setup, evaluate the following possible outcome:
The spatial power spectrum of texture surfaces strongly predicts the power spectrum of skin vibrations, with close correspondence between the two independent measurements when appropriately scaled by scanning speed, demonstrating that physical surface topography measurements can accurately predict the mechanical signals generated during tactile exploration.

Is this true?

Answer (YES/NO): YES